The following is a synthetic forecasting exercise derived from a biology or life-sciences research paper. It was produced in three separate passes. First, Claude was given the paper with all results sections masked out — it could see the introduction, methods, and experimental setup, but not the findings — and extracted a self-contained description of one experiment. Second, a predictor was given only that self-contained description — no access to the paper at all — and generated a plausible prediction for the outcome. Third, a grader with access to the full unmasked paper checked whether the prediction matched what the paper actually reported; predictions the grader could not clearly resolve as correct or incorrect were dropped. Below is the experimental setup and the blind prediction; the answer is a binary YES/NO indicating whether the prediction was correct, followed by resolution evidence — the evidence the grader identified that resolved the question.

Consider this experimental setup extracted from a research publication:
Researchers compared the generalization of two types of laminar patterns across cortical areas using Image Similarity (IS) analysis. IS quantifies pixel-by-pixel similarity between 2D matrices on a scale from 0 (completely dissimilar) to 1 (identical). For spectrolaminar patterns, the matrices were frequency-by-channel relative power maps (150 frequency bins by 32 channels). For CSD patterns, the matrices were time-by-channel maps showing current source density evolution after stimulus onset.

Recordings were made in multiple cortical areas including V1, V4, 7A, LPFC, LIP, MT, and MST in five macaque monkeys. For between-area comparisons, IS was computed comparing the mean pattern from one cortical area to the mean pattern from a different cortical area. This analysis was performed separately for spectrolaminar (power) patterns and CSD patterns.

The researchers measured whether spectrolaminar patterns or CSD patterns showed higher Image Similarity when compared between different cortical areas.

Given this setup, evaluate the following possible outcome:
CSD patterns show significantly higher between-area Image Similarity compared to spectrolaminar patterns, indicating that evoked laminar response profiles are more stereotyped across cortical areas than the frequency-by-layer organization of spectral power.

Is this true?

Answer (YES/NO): NO